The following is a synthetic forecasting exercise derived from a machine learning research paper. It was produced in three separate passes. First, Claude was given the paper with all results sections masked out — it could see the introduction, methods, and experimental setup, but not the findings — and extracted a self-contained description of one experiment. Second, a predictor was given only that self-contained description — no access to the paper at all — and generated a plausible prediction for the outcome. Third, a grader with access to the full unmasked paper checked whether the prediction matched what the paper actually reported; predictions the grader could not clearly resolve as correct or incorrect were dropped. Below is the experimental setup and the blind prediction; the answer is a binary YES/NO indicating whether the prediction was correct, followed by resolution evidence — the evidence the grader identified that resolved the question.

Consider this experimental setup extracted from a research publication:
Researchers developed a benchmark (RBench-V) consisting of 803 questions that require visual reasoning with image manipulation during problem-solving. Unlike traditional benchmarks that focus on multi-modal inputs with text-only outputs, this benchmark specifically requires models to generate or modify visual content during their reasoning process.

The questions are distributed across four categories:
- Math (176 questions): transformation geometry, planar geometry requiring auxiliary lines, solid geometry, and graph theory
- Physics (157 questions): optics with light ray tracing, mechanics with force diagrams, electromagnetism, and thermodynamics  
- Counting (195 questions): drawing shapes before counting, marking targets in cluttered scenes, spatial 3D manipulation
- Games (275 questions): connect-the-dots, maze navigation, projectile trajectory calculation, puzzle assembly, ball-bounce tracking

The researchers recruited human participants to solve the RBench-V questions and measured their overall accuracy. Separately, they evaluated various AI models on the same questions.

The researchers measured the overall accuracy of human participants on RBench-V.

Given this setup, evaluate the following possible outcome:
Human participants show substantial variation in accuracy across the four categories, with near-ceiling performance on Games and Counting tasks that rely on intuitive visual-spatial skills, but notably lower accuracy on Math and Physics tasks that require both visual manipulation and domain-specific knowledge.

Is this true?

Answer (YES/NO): NO